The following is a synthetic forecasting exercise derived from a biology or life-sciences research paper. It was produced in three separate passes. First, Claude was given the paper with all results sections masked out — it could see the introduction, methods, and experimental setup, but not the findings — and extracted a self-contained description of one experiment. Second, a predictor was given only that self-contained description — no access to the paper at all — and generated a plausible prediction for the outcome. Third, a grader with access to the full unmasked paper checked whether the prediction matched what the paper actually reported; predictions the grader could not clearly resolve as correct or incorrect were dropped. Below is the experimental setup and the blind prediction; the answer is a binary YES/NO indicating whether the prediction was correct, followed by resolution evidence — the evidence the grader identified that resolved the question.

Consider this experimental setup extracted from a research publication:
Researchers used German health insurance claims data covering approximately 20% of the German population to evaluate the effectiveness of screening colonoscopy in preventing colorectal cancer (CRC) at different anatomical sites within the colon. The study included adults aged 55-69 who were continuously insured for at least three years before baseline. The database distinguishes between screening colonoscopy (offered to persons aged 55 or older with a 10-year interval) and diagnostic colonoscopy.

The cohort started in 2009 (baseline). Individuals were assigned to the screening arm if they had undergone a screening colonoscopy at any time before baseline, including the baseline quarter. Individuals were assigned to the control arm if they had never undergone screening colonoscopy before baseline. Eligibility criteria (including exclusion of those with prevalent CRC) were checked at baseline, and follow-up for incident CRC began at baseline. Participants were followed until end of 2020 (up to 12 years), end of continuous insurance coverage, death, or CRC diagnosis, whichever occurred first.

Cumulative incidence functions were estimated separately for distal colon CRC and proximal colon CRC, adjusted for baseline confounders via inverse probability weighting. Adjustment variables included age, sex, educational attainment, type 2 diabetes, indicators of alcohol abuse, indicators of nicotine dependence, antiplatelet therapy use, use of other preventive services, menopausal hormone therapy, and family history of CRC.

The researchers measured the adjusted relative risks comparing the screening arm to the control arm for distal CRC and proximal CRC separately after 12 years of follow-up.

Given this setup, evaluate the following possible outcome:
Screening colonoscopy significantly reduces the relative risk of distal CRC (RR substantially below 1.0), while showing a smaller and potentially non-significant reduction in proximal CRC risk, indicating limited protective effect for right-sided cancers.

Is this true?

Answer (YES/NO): NO